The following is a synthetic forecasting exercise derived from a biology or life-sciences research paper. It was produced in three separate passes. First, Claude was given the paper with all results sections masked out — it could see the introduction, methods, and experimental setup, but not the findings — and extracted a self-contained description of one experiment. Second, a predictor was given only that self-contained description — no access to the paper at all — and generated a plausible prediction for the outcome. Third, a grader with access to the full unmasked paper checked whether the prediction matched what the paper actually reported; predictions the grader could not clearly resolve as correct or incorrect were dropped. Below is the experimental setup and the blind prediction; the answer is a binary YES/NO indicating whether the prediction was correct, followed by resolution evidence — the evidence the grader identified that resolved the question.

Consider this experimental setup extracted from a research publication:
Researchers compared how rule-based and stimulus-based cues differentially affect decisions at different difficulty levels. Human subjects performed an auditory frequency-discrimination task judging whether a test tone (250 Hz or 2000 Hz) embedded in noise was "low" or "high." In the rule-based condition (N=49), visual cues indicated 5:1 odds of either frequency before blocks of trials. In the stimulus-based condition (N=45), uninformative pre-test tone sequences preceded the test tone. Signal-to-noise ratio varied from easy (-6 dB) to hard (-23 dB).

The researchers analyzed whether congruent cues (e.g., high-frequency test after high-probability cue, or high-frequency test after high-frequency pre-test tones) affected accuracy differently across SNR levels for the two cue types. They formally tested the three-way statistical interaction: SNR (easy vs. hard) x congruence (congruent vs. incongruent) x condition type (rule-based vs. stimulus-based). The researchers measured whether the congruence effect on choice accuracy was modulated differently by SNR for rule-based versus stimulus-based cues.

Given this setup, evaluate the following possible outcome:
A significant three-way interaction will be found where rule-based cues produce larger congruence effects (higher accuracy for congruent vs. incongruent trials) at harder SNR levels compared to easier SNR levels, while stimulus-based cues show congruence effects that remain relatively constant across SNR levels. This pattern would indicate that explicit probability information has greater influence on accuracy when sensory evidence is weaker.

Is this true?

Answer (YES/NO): NO